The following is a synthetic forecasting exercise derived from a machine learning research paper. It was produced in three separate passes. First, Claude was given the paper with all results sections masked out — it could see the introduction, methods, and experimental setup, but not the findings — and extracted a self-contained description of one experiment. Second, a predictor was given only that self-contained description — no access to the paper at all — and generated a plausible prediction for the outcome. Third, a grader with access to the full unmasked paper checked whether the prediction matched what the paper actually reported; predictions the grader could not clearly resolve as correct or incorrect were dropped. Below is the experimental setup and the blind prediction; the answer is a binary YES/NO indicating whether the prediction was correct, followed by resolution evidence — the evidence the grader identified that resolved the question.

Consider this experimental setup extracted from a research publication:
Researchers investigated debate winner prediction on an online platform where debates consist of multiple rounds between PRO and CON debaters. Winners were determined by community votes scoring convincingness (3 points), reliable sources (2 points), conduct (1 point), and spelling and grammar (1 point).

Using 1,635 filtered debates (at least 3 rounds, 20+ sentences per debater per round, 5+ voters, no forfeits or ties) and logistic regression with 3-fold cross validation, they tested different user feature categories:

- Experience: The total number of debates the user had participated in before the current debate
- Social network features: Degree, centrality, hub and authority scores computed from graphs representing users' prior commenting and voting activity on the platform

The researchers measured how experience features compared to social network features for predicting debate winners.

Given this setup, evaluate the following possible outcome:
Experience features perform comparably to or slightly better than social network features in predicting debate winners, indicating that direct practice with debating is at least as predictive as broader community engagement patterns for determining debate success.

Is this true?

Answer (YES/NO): YES